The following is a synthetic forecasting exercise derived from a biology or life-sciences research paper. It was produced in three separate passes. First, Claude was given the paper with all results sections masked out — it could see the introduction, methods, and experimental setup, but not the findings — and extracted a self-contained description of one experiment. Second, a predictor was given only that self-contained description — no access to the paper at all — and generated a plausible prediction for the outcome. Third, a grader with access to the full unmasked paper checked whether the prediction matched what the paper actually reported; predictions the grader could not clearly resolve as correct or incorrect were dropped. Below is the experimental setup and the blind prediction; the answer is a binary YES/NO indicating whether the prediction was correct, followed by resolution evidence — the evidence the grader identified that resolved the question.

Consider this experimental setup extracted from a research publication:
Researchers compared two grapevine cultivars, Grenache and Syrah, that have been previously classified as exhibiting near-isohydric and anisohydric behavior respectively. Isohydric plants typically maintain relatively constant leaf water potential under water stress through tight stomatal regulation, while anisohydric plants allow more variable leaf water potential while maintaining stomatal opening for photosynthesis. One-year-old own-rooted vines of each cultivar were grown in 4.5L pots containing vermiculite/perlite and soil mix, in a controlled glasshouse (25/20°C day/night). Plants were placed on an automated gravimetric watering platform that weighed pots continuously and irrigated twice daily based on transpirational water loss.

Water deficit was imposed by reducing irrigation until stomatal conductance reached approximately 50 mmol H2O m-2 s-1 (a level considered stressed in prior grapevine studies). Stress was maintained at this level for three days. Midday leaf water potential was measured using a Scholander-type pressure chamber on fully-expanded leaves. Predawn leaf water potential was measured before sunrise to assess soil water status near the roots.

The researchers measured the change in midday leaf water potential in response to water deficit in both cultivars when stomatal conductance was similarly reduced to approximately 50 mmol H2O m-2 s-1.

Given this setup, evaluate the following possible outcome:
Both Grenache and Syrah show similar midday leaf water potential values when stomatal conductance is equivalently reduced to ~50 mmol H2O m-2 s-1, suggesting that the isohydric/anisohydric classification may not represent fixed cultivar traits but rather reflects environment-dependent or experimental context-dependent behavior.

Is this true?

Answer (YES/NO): NO